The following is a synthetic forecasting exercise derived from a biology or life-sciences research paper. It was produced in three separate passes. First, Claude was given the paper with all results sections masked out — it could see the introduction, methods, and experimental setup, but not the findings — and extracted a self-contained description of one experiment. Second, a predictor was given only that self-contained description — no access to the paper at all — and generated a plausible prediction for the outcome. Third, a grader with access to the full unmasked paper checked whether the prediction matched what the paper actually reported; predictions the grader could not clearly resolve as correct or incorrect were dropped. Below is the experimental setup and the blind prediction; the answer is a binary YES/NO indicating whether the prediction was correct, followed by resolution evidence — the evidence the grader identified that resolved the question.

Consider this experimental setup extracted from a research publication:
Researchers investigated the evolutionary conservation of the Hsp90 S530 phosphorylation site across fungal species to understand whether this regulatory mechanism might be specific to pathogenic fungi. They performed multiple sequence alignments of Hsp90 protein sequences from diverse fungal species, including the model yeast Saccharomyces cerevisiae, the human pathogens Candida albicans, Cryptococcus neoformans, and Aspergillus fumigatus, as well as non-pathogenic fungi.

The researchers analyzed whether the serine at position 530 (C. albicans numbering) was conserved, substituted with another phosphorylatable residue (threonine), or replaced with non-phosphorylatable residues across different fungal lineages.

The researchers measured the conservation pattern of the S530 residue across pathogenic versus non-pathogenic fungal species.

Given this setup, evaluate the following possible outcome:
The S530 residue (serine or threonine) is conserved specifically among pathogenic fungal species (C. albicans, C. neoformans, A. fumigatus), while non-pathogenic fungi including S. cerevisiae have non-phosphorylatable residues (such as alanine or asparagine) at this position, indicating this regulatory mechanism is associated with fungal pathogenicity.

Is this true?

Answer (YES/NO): NO